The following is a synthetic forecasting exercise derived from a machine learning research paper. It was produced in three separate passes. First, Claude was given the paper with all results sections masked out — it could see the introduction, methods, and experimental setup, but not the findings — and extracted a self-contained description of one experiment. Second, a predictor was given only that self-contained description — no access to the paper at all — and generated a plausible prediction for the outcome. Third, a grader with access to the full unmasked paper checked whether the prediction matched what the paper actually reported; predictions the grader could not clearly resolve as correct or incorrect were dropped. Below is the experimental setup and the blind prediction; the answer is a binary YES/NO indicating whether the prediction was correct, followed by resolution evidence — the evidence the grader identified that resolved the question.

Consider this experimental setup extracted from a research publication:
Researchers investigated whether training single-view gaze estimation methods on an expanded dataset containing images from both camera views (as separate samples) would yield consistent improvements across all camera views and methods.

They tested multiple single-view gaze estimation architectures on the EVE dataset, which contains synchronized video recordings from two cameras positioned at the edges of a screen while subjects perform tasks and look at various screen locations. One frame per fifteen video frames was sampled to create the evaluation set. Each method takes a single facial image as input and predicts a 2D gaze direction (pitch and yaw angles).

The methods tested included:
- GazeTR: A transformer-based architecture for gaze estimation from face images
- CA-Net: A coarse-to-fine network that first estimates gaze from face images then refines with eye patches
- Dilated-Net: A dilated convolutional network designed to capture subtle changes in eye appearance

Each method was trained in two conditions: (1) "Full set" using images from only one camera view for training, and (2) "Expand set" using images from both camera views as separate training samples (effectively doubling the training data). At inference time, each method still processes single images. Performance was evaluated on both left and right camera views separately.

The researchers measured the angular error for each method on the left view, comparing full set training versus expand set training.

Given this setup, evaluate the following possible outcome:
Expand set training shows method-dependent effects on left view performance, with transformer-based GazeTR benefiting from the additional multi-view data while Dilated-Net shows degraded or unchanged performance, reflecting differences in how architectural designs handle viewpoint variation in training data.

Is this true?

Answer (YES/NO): YES